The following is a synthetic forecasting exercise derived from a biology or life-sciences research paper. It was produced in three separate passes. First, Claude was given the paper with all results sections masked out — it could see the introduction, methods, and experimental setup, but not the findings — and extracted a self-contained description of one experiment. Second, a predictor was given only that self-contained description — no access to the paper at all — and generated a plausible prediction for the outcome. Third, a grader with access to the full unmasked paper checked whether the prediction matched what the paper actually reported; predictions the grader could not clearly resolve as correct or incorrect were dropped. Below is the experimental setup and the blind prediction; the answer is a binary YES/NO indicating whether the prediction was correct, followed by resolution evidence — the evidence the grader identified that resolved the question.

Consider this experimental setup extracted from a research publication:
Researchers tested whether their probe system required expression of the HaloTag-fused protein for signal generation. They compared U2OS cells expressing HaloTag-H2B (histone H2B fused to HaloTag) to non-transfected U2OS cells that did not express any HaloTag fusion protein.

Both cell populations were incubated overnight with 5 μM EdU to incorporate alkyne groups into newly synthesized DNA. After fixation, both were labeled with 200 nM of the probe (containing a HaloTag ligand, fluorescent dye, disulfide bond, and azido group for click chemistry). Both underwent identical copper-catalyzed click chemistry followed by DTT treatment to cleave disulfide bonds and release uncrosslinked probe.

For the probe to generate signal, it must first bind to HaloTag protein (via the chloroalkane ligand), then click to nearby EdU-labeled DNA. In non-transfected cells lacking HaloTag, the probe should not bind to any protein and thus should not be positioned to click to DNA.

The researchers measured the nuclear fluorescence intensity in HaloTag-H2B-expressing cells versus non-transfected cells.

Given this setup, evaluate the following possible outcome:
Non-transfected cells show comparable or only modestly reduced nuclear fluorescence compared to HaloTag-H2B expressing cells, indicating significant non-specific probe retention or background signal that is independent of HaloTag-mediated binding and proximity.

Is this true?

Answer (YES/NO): NO